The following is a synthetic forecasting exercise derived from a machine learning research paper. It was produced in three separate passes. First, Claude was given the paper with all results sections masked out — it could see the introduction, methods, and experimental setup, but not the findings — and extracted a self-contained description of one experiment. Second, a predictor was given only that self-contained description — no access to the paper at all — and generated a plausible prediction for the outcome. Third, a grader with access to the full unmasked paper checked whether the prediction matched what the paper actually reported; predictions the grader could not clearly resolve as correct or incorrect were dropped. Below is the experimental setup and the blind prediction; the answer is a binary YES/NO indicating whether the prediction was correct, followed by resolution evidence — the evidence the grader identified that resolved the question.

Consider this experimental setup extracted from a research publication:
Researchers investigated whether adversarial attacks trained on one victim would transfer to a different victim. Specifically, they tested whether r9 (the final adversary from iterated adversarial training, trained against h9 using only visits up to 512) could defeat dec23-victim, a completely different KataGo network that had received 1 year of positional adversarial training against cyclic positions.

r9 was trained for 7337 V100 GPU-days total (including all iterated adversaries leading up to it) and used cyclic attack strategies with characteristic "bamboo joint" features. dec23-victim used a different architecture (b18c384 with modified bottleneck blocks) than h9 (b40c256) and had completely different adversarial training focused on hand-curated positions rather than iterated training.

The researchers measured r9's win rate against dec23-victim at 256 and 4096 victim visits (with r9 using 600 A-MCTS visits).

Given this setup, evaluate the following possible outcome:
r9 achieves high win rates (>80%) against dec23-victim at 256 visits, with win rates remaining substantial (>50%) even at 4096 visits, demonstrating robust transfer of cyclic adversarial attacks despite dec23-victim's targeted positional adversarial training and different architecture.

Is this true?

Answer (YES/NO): NO